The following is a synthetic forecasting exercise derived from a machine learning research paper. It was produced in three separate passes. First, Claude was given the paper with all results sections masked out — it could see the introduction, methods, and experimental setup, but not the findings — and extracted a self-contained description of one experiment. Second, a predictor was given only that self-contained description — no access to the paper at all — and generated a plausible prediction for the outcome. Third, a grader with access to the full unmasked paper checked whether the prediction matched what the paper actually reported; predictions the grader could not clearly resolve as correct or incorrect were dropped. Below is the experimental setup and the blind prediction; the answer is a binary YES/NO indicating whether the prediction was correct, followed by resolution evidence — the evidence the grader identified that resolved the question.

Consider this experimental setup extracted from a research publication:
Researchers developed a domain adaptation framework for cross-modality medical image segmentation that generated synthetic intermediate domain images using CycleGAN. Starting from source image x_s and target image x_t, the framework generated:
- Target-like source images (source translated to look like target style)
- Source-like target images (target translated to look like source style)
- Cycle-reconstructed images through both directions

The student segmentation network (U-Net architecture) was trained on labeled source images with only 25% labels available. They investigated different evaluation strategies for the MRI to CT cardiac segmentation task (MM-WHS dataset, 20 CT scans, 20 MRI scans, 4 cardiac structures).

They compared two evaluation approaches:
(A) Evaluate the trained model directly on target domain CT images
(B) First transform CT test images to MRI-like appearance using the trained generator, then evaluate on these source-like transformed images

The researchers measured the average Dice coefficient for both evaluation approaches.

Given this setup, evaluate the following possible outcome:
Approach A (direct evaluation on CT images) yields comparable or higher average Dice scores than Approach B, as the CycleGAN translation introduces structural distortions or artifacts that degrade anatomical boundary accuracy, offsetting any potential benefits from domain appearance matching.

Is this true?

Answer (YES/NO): NO